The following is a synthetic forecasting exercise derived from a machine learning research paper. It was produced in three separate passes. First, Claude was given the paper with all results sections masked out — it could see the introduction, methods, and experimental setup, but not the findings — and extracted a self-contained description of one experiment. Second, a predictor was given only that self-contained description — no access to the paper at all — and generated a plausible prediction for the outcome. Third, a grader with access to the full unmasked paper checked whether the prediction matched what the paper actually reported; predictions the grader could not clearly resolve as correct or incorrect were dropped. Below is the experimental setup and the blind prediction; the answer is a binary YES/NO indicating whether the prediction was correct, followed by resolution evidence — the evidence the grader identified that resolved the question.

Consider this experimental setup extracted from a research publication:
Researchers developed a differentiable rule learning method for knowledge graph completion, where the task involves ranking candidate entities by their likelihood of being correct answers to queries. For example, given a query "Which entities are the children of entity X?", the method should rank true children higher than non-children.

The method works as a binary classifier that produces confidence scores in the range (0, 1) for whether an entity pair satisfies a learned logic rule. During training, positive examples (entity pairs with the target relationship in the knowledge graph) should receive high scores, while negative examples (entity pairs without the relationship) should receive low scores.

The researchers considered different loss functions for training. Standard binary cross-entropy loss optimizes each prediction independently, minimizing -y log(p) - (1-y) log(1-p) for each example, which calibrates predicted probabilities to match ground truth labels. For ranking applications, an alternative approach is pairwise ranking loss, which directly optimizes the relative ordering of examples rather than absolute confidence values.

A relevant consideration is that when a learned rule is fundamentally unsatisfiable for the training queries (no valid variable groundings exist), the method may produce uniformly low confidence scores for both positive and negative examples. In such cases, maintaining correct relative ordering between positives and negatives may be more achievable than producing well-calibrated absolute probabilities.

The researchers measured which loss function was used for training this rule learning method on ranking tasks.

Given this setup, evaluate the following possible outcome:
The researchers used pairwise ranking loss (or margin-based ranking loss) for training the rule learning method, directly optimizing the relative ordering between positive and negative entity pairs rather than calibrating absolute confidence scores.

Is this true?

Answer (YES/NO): YES